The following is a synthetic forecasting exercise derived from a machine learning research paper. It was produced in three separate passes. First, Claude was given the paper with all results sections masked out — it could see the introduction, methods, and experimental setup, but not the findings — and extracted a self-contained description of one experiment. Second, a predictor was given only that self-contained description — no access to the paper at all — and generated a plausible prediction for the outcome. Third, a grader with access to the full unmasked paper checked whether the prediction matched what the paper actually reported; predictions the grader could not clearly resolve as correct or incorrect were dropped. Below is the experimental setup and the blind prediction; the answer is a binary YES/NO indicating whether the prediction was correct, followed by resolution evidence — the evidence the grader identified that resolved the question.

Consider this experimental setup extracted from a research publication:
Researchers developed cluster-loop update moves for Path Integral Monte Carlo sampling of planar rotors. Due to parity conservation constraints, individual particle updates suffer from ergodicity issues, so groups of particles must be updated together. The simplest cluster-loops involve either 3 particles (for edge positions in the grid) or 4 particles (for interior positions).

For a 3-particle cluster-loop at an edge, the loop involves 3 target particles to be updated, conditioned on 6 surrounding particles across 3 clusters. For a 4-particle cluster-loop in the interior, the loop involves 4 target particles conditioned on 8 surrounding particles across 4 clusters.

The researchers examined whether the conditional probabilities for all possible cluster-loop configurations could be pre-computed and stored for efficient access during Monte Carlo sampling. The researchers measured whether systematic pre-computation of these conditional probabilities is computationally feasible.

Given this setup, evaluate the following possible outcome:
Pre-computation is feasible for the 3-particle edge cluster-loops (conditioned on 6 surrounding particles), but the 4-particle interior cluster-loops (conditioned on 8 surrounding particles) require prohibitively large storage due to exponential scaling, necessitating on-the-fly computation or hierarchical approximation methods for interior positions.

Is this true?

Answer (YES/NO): NO